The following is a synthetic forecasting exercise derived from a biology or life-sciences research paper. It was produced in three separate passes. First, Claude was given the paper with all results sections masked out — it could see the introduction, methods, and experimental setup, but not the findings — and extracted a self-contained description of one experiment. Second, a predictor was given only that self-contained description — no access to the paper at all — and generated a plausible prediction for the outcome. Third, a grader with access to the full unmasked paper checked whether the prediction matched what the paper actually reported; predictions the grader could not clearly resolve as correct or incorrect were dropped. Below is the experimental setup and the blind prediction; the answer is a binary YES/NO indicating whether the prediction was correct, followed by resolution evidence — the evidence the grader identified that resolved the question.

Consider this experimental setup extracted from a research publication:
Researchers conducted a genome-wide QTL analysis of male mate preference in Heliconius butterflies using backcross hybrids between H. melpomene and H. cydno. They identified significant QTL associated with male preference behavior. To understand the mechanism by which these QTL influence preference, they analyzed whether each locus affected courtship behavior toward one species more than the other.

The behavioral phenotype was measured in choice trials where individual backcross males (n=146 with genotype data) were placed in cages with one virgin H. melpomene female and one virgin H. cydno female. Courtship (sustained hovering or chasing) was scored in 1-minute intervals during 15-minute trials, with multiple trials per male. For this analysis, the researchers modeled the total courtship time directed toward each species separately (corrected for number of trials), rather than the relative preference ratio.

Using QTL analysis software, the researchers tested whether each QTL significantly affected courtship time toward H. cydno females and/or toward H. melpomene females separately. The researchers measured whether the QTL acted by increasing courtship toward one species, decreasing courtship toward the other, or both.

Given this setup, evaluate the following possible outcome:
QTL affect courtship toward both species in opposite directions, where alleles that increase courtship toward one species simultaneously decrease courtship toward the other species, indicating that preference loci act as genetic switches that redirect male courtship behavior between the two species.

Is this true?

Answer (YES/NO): NO